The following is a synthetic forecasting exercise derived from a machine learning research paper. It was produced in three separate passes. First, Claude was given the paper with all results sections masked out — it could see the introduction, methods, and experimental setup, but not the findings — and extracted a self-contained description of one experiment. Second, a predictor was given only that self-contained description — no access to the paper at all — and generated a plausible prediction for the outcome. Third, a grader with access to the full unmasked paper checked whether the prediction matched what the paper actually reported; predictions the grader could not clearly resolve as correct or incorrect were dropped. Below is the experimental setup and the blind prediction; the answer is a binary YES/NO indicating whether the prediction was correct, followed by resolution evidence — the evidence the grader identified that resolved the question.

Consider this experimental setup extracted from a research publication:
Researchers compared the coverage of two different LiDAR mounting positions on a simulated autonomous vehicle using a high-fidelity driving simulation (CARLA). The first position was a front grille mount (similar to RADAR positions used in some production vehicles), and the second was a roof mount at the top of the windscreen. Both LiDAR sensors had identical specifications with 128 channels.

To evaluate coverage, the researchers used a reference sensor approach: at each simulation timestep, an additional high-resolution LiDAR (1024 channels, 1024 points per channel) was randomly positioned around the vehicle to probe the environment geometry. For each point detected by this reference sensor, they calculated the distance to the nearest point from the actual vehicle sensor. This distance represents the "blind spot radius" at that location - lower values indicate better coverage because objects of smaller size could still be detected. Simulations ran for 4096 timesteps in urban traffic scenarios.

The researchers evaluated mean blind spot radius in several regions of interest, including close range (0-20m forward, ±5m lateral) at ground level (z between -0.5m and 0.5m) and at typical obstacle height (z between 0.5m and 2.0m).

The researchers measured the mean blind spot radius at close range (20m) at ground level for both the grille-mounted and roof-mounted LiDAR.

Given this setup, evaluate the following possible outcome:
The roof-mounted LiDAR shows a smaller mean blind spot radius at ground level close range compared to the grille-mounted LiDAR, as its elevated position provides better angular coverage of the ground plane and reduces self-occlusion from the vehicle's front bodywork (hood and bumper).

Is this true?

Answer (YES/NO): NO